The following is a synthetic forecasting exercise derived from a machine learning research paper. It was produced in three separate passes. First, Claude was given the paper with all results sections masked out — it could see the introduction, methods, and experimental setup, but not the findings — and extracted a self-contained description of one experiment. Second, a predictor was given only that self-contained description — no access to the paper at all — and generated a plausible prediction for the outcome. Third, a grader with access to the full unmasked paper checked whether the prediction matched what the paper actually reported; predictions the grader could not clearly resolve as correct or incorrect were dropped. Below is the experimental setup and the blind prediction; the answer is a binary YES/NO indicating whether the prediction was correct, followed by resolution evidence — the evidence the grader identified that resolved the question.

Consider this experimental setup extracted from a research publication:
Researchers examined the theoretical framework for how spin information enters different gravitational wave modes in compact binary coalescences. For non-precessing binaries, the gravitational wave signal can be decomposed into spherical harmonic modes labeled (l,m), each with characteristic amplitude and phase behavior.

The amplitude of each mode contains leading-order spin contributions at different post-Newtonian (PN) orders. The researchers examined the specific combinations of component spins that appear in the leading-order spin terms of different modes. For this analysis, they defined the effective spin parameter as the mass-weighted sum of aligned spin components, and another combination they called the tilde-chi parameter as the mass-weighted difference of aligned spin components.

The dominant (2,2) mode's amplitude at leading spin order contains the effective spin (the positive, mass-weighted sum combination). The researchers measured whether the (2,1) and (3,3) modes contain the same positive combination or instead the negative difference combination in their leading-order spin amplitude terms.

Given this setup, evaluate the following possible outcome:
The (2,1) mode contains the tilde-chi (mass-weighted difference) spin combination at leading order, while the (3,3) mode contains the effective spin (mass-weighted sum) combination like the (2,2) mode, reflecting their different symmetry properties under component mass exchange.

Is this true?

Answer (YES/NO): NO